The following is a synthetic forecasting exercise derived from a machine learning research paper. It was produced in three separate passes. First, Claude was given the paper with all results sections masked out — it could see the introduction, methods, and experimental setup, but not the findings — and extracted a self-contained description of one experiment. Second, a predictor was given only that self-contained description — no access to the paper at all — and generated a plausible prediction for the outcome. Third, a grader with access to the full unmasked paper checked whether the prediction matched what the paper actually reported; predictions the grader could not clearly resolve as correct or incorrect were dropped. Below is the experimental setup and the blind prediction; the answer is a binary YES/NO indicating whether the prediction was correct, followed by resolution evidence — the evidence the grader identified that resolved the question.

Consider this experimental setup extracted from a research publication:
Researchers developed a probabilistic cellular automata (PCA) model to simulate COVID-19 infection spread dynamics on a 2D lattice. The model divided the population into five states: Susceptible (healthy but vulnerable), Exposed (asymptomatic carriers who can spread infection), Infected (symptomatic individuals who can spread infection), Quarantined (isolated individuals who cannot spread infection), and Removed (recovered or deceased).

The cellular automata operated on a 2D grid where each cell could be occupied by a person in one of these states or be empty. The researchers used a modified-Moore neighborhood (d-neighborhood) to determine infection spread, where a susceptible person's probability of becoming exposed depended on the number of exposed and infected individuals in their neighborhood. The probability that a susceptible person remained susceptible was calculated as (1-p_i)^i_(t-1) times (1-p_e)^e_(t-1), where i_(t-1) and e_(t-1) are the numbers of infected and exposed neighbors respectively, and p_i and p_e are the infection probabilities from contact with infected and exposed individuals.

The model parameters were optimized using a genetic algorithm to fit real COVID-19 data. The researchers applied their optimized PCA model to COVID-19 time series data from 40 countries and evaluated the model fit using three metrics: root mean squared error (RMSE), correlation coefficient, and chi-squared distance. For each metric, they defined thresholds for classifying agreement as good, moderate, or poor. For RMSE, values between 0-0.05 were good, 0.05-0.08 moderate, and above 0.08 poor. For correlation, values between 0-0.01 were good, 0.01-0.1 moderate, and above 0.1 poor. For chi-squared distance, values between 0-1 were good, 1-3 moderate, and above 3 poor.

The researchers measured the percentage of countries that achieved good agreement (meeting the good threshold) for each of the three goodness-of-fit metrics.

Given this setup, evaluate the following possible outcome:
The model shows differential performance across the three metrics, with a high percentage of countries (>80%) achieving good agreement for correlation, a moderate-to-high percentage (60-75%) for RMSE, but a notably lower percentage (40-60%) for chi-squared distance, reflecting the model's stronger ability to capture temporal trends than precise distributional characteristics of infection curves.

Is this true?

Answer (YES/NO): NO